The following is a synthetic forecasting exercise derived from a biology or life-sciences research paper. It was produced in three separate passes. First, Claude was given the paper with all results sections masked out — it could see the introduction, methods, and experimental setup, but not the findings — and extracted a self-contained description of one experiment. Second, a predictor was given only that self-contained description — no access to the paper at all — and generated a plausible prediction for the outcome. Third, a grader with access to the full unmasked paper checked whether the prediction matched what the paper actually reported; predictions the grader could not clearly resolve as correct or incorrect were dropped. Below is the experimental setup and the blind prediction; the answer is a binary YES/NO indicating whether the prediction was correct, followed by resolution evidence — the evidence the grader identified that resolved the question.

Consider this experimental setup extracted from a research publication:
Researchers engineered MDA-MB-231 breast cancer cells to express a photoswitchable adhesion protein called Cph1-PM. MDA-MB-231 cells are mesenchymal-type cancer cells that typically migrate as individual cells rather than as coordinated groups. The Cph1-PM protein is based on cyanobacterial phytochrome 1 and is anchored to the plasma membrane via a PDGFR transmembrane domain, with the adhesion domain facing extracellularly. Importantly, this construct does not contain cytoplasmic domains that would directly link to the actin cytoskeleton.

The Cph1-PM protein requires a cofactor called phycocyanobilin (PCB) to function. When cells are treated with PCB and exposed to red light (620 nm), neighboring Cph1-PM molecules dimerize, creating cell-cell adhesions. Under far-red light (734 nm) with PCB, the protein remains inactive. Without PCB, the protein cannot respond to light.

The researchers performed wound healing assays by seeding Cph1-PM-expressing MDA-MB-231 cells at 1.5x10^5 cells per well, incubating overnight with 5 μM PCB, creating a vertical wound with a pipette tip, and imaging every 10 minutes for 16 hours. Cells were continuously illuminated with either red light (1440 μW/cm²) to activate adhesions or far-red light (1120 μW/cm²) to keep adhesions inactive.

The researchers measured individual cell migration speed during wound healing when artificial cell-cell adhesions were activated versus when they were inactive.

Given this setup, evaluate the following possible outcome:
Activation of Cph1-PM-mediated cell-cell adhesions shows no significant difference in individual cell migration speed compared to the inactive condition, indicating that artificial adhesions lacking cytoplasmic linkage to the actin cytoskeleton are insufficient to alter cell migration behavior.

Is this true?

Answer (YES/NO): NO